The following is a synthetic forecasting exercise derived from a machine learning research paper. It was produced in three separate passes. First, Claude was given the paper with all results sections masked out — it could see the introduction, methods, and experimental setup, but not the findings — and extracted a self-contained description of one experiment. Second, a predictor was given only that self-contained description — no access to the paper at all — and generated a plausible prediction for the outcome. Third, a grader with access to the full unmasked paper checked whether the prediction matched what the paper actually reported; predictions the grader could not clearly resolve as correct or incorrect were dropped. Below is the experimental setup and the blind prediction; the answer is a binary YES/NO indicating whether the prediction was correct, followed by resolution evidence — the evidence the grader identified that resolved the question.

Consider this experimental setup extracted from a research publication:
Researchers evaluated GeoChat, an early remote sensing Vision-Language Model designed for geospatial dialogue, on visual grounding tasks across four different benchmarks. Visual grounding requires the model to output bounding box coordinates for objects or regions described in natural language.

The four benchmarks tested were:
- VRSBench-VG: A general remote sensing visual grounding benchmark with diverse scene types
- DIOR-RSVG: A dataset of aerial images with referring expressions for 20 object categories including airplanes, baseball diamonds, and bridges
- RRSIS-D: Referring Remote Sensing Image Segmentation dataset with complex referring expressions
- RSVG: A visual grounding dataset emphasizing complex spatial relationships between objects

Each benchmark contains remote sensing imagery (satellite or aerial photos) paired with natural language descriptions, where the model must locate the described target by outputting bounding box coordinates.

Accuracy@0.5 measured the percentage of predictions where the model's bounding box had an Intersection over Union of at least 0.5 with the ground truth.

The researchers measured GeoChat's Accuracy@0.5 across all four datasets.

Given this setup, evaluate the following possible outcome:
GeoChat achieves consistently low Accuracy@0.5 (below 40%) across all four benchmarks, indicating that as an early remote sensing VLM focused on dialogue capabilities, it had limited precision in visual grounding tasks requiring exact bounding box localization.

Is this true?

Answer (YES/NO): NO